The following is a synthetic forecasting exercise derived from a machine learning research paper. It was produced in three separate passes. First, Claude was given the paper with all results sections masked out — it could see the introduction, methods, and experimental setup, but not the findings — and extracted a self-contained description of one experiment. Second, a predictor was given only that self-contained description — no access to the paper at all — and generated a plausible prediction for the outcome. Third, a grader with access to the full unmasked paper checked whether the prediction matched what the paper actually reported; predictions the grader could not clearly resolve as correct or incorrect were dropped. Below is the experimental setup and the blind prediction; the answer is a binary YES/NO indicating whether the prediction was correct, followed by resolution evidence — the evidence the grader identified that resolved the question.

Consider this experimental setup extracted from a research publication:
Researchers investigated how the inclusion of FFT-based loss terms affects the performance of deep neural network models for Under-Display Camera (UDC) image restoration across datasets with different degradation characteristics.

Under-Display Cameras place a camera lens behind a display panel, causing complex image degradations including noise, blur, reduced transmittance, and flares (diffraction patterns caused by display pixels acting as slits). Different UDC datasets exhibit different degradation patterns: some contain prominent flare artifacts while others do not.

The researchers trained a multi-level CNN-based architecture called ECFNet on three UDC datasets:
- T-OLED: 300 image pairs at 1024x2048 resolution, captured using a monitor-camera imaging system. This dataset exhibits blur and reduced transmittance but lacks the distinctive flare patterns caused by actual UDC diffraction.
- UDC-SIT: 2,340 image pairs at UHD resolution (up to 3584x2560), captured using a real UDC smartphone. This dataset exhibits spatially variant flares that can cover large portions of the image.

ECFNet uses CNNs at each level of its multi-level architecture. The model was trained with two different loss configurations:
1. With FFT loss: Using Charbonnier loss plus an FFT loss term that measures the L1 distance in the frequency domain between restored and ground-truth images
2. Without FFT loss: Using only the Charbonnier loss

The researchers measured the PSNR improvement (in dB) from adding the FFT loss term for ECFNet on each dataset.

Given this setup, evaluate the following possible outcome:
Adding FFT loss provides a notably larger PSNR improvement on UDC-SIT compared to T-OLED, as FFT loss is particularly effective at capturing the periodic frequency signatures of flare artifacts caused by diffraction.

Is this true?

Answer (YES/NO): YES